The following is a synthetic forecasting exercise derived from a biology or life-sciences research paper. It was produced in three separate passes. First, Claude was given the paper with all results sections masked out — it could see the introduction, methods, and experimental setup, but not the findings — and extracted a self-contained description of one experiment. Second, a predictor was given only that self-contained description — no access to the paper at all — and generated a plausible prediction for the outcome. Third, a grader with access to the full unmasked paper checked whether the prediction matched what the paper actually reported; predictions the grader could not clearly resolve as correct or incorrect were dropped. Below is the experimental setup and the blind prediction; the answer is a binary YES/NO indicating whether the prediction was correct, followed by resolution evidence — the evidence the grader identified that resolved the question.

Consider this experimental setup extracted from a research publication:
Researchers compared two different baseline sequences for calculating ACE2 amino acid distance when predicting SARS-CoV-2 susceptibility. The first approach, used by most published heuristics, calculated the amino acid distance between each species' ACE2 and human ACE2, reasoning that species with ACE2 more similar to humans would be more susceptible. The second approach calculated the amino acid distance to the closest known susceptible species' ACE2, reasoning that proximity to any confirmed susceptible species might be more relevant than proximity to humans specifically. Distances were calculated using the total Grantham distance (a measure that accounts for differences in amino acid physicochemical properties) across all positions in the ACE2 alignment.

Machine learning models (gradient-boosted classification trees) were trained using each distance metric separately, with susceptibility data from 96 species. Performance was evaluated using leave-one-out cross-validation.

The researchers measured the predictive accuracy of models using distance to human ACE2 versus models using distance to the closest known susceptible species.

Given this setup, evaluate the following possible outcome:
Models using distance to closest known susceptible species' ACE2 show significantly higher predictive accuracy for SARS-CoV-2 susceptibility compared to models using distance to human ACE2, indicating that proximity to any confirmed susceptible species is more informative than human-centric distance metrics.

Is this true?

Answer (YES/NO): NO